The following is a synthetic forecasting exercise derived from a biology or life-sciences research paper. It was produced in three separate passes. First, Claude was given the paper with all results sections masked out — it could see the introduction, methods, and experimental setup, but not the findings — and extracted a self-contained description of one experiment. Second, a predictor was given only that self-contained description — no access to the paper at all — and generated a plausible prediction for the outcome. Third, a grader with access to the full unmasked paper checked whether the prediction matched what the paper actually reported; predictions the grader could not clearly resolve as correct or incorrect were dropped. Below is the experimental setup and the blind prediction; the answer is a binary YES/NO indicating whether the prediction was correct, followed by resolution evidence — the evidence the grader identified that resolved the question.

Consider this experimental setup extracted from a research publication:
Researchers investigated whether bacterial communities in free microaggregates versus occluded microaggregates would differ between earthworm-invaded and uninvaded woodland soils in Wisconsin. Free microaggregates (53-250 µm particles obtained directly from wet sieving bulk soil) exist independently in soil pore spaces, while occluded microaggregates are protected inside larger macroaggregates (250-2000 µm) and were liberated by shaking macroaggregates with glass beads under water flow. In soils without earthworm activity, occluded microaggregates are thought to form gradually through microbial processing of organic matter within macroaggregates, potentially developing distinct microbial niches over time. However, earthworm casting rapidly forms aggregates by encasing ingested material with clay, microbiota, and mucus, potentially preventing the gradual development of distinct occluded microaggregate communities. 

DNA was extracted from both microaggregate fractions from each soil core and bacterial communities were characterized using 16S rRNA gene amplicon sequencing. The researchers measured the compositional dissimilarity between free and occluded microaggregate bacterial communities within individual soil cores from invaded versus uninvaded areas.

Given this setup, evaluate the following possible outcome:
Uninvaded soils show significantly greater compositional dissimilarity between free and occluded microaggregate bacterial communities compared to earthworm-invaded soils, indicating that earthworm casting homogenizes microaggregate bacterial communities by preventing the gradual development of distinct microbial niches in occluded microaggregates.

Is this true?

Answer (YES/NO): NO